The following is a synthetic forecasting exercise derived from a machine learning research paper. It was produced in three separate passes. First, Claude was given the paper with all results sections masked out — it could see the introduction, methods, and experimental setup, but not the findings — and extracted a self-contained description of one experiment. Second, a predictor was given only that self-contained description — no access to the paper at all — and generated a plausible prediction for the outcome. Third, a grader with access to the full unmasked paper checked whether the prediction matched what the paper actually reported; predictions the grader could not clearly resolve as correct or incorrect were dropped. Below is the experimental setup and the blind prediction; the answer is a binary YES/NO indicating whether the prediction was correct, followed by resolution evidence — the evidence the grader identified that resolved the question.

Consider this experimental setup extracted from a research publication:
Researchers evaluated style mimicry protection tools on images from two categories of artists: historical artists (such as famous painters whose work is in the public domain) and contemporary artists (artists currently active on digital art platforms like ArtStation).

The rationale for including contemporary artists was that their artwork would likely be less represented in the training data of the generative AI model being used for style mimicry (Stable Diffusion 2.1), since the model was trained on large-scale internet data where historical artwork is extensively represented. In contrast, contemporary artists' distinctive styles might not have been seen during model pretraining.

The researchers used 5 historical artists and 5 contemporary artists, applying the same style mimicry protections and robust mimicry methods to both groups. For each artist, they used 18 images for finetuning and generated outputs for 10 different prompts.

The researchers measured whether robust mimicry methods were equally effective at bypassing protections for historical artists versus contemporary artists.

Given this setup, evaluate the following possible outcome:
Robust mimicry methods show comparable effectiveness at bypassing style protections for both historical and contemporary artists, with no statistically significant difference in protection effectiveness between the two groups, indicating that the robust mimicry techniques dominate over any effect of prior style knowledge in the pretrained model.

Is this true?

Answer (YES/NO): YES